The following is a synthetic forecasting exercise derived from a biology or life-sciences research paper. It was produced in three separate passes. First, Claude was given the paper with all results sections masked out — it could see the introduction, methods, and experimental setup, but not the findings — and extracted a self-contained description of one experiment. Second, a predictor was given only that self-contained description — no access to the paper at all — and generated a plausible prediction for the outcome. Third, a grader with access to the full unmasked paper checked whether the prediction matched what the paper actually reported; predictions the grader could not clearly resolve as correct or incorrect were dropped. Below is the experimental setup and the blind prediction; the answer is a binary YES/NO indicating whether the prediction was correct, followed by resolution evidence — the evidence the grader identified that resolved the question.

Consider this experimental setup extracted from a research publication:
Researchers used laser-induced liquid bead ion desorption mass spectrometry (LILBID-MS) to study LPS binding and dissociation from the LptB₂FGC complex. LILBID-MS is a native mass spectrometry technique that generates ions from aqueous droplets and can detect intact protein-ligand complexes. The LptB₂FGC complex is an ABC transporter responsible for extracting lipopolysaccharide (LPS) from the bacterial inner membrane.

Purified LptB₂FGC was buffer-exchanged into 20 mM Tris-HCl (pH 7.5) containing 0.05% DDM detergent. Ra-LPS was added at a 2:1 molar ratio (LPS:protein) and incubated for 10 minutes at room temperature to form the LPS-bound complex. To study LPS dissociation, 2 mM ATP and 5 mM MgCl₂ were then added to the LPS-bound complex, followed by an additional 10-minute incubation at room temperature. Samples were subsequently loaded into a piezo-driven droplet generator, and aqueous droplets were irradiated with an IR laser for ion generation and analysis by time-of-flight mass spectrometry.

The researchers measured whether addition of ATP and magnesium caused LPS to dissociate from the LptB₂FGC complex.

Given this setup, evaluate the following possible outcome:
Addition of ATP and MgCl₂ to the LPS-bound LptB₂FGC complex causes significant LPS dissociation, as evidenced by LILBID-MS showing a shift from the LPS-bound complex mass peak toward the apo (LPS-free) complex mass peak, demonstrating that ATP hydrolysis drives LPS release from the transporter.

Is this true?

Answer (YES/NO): YES